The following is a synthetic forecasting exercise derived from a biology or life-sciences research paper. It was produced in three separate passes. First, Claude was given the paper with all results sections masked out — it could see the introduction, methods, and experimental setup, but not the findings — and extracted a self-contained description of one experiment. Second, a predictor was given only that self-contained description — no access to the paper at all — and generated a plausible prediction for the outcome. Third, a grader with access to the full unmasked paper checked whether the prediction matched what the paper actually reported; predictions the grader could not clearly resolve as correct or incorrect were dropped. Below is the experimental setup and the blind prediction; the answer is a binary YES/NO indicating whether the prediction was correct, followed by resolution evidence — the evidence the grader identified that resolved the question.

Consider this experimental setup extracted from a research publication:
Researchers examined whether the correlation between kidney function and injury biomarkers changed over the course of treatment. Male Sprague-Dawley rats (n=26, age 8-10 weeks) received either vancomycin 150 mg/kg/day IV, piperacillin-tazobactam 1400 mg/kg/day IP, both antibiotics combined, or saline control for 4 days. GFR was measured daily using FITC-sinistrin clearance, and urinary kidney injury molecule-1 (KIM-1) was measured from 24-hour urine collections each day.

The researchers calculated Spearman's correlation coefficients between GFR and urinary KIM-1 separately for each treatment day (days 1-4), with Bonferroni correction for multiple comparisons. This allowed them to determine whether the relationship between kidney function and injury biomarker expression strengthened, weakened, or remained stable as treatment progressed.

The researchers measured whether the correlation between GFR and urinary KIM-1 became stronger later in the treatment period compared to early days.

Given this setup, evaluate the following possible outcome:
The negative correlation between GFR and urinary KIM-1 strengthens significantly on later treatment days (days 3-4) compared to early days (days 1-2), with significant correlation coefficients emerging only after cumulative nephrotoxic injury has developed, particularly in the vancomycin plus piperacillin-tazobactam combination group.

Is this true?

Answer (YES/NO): NO